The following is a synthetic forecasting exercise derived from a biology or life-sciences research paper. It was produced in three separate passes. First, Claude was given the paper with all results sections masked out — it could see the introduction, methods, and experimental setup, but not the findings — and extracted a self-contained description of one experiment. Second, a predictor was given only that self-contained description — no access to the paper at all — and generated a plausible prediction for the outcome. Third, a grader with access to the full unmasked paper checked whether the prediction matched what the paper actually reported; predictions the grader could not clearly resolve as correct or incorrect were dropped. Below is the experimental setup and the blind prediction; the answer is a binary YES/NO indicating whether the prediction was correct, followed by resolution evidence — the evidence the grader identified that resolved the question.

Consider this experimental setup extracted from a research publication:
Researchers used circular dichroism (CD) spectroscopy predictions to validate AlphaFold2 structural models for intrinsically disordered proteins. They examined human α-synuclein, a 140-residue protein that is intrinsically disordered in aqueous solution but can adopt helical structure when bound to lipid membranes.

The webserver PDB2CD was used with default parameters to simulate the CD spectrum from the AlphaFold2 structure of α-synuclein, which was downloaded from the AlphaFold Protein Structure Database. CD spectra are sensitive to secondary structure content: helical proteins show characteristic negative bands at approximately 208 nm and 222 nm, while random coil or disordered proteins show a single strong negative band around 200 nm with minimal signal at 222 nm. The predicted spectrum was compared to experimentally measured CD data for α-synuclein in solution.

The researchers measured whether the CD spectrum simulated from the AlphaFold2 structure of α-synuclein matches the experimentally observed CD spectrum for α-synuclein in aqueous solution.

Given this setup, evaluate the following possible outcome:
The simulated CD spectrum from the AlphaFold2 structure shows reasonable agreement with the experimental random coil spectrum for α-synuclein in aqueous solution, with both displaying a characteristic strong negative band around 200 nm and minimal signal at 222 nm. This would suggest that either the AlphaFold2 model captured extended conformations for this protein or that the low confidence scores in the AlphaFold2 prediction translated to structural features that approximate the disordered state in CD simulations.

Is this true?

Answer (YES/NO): NO